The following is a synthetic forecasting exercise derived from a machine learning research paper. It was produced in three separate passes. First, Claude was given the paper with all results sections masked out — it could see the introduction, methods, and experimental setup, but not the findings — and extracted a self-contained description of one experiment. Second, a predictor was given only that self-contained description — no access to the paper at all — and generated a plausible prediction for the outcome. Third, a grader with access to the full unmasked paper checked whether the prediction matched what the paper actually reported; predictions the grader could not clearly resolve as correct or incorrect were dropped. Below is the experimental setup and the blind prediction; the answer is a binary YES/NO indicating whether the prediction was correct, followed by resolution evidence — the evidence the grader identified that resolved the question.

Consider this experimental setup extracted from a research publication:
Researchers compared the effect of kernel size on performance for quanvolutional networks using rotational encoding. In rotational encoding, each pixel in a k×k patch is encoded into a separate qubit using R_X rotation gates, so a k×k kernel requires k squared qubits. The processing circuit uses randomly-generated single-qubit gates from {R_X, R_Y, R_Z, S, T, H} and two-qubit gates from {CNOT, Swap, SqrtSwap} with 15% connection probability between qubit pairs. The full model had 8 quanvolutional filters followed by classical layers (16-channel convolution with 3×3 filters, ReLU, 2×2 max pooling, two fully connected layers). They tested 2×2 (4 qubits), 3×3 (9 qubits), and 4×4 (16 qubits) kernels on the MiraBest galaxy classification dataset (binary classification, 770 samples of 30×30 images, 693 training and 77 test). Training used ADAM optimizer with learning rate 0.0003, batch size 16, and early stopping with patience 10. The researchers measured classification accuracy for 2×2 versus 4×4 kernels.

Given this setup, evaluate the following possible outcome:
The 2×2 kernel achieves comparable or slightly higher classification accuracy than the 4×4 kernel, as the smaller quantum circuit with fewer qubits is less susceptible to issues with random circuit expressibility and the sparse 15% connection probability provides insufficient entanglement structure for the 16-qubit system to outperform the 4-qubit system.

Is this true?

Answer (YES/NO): NO